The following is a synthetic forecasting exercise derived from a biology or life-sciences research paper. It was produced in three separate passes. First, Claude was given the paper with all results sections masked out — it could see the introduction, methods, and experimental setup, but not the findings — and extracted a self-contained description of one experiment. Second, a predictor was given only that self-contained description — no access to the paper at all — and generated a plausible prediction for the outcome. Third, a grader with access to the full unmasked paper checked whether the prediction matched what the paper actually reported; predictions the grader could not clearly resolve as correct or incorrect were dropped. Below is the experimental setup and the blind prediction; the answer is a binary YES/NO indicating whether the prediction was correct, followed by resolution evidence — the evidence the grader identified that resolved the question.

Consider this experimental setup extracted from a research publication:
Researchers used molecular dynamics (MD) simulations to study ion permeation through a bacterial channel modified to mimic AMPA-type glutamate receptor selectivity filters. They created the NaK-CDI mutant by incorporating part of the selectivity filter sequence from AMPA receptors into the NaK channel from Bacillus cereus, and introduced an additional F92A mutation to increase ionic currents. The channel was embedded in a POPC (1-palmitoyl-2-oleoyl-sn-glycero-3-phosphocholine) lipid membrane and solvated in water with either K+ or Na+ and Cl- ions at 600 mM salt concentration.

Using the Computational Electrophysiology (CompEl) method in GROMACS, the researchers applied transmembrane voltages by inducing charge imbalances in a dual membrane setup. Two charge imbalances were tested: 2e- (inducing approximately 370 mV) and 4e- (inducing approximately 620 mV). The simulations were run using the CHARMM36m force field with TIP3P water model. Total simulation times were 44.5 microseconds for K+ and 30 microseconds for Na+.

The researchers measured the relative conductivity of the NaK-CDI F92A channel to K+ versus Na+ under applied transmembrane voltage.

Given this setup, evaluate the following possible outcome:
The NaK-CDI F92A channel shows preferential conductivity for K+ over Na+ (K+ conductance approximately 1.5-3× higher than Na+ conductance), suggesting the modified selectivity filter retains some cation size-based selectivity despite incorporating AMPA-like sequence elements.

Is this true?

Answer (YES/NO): NO